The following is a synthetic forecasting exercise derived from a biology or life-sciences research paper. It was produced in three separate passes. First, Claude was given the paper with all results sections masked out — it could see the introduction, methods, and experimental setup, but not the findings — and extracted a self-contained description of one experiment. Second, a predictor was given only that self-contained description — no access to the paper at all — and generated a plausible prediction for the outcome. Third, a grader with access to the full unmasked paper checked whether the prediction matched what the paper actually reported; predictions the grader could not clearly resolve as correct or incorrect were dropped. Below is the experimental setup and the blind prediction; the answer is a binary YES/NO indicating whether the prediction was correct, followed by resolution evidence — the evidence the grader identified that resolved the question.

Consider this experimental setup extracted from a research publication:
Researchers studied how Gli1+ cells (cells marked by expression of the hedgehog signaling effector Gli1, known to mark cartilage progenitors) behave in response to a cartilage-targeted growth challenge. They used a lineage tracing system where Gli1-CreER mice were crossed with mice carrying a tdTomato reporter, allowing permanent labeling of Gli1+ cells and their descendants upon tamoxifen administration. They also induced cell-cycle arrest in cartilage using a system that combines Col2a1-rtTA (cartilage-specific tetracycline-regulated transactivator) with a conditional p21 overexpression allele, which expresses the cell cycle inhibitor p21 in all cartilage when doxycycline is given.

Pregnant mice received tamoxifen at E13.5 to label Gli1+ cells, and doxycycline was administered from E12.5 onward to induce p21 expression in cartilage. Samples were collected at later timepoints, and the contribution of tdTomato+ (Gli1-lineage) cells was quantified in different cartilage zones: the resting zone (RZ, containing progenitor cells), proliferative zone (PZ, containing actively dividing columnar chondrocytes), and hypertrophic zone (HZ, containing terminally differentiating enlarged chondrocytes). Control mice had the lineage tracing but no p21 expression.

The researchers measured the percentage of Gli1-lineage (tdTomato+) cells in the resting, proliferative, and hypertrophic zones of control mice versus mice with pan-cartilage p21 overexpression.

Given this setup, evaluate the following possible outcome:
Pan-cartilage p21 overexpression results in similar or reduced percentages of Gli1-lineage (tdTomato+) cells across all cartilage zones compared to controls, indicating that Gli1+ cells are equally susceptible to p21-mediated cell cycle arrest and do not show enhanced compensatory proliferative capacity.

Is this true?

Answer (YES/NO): NO